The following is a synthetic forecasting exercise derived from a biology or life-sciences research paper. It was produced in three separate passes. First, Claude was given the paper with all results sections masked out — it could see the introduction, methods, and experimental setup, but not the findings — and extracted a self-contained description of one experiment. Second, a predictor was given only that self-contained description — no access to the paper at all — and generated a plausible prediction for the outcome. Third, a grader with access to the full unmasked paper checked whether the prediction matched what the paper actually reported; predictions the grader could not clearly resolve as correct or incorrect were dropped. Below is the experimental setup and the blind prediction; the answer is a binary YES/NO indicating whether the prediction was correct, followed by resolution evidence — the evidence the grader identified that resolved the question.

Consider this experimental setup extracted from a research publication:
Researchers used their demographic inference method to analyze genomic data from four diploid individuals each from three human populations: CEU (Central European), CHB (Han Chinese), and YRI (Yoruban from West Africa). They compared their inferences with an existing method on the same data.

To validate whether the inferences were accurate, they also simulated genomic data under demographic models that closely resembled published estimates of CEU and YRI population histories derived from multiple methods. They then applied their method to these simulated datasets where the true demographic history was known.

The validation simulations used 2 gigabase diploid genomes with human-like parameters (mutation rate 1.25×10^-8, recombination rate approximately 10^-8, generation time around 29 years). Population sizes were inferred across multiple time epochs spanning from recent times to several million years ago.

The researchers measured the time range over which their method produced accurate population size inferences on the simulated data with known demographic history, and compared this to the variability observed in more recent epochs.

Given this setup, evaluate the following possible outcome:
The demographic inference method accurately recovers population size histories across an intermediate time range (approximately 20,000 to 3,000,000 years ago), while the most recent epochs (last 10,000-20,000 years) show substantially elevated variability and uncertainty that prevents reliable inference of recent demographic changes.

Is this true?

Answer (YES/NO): NO